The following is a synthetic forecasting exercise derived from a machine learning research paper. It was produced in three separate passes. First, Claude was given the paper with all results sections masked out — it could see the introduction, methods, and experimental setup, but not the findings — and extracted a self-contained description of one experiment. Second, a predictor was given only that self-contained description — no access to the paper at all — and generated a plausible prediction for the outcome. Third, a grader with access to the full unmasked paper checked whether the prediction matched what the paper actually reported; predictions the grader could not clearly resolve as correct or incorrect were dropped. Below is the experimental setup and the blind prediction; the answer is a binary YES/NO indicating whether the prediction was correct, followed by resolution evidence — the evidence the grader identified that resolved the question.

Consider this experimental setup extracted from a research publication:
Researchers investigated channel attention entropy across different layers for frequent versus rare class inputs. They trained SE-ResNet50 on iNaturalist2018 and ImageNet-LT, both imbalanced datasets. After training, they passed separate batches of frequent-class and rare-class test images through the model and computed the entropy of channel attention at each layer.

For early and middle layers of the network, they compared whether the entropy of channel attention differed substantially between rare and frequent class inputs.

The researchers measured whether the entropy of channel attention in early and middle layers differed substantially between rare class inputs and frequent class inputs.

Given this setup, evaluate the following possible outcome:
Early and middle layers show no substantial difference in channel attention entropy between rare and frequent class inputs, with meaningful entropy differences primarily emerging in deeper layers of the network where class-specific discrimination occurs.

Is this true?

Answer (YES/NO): YES